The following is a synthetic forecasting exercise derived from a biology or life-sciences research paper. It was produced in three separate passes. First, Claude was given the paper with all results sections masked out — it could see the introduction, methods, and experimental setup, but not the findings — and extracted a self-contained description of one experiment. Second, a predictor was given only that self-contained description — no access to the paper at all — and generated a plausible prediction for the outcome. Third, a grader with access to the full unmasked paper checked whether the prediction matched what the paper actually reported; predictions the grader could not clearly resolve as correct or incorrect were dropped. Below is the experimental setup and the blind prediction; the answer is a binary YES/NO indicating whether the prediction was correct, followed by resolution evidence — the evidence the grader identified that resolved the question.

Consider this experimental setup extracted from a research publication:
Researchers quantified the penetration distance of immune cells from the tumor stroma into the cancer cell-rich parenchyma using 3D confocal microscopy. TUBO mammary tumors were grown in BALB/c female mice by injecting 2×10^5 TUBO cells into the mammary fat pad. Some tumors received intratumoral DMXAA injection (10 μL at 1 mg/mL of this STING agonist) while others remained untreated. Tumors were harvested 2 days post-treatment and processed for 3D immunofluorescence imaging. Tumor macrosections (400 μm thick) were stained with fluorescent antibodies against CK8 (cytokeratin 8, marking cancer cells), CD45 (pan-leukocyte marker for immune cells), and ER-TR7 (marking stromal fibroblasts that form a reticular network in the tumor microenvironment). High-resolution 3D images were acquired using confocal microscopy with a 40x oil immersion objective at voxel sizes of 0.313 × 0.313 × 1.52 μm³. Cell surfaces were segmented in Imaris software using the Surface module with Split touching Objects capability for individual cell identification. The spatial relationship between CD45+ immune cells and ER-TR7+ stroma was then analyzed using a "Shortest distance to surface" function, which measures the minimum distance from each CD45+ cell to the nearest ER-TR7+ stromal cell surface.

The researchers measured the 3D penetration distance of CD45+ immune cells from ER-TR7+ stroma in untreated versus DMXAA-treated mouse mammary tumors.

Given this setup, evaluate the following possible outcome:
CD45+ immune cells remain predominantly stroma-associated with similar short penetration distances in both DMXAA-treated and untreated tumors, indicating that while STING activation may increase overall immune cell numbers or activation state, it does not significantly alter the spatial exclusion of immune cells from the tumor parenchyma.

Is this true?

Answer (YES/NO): NO